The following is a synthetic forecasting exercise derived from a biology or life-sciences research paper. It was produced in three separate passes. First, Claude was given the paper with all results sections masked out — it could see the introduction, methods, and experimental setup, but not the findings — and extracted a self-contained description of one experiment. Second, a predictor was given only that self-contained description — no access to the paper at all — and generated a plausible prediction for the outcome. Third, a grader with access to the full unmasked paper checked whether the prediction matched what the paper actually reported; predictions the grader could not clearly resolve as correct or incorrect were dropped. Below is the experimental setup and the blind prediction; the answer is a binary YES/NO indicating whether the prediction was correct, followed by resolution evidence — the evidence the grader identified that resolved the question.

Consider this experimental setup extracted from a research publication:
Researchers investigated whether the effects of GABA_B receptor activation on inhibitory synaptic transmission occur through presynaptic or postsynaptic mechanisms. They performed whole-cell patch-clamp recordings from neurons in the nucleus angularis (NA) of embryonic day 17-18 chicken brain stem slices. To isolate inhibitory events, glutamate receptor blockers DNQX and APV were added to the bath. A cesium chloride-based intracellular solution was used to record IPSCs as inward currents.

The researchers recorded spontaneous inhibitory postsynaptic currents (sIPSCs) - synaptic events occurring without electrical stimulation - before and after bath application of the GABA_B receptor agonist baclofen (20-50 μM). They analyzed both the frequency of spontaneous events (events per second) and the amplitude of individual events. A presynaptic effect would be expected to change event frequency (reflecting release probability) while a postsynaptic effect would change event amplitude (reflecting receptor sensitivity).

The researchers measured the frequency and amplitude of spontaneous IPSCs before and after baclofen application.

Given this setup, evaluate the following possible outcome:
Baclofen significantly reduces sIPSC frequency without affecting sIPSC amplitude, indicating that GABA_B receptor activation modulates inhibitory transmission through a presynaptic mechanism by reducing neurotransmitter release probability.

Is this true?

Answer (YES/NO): YES